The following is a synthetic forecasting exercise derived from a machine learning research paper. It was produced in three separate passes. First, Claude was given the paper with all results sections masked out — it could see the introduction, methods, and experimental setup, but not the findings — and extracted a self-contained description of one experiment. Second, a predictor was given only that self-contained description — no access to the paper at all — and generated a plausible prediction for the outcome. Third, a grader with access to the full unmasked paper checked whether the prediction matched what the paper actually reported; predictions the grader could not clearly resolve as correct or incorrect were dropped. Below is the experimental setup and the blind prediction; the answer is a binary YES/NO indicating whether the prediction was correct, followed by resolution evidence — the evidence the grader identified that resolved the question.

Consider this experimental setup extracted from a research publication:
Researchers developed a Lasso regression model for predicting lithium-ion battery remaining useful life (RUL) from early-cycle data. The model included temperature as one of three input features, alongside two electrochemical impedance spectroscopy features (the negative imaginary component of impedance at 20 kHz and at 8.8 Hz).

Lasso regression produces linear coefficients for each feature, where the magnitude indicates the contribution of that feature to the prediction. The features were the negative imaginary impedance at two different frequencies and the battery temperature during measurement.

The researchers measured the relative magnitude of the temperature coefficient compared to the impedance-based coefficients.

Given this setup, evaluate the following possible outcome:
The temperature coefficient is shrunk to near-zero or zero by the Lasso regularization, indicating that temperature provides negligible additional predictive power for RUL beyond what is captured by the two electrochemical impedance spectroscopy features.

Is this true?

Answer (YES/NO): NO